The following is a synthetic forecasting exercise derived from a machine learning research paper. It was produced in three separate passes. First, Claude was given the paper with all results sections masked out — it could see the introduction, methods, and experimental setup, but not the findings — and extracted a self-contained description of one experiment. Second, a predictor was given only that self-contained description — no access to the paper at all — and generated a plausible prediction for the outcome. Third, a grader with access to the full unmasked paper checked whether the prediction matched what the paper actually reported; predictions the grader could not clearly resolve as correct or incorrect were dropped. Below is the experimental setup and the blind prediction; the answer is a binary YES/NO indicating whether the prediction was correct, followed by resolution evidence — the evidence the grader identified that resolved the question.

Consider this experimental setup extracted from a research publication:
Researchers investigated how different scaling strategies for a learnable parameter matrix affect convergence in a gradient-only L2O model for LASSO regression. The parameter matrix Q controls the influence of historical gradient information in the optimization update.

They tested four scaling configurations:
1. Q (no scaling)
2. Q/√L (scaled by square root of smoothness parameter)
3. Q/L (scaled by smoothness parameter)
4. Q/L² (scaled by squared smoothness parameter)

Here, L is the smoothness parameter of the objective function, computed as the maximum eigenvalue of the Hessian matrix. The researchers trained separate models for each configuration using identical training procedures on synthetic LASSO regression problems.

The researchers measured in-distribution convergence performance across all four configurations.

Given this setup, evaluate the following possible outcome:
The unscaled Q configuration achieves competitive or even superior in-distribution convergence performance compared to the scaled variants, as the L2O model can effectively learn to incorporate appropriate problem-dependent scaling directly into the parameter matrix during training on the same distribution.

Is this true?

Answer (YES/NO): YES